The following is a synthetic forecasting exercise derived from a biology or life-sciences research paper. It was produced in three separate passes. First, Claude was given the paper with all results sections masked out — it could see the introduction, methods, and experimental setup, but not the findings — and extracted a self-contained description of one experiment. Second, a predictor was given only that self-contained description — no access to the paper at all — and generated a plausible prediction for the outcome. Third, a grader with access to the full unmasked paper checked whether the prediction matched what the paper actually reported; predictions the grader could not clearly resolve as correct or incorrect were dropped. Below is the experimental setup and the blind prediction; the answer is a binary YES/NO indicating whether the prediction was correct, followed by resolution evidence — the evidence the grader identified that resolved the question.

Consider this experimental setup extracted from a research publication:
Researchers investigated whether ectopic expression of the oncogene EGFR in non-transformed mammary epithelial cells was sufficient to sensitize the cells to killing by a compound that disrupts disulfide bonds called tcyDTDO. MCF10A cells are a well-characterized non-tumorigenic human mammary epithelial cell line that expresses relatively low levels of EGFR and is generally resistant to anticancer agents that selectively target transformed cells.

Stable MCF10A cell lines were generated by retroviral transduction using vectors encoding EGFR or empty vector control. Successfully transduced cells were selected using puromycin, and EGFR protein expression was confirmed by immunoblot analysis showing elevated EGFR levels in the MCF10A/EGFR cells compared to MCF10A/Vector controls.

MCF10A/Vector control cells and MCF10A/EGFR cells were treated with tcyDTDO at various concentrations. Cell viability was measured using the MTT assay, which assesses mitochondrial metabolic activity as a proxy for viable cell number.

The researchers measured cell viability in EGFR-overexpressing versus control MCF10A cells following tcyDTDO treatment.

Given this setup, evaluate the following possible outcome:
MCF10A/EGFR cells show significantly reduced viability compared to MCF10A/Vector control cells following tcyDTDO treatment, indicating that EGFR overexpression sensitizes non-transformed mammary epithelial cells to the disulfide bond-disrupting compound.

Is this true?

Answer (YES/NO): YES